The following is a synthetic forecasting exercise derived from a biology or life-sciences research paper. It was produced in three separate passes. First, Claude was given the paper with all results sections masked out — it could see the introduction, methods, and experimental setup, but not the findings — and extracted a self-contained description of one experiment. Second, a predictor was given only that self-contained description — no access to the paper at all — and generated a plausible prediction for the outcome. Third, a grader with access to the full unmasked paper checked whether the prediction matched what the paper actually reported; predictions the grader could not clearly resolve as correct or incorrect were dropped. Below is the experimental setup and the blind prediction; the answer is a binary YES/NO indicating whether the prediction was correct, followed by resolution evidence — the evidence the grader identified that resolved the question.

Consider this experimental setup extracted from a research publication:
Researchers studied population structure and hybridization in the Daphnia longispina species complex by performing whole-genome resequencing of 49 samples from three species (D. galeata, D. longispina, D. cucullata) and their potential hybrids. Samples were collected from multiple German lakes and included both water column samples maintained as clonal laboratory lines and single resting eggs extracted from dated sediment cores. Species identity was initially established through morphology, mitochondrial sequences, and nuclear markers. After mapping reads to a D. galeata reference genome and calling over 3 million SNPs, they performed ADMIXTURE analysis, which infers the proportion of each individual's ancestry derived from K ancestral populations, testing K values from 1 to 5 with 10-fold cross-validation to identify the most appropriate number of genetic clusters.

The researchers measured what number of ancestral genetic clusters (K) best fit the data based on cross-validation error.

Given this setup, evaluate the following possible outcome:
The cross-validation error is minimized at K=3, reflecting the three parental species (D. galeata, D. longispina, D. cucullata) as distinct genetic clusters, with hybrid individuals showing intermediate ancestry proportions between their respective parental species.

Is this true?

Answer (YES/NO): YES